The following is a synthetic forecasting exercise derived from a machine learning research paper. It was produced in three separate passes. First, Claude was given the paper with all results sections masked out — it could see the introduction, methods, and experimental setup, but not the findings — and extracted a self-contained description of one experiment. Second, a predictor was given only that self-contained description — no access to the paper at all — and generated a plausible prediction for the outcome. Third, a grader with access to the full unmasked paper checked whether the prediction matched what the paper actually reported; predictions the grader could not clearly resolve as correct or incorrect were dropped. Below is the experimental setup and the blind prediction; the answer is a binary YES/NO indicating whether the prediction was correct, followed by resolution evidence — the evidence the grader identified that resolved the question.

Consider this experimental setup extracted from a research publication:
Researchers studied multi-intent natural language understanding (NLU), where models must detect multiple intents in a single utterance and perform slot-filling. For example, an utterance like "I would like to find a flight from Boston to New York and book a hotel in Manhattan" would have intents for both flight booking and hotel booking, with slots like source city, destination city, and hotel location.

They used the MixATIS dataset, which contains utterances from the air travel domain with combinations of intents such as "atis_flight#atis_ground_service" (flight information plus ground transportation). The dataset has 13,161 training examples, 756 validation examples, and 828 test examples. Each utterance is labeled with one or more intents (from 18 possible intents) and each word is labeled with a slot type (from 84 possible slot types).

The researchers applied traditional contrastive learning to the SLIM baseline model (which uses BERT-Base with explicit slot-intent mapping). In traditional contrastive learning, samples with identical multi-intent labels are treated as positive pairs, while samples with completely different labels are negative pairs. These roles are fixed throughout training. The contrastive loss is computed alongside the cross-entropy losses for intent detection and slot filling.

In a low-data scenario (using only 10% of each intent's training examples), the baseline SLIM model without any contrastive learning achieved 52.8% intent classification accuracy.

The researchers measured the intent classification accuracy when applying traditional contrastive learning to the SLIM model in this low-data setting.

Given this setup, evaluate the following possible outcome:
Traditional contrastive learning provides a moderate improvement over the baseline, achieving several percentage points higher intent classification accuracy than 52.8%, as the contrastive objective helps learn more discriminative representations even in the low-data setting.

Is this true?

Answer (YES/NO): NO